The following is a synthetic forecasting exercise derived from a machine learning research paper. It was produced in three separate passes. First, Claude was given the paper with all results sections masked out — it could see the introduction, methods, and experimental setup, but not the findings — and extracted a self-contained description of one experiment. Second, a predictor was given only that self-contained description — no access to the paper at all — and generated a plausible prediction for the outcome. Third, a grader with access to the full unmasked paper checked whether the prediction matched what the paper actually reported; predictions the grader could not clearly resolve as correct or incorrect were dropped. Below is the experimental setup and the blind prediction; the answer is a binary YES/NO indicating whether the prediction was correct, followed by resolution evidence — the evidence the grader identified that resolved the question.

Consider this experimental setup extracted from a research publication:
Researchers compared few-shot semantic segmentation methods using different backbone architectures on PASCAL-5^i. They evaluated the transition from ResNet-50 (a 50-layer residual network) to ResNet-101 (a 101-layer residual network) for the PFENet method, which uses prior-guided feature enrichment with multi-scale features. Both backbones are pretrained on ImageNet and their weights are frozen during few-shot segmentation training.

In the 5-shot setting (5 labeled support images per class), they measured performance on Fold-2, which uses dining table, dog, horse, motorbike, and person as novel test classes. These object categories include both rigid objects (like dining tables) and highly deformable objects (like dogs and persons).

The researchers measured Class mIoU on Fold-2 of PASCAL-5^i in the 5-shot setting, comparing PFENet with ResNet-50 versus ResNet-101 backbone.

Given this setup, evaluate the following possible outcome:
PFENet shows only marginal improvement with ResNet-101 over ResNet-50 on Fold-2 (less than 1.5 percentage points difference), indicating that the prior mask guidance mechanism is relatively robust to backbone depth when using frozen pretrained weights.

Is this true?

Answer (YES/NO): NO